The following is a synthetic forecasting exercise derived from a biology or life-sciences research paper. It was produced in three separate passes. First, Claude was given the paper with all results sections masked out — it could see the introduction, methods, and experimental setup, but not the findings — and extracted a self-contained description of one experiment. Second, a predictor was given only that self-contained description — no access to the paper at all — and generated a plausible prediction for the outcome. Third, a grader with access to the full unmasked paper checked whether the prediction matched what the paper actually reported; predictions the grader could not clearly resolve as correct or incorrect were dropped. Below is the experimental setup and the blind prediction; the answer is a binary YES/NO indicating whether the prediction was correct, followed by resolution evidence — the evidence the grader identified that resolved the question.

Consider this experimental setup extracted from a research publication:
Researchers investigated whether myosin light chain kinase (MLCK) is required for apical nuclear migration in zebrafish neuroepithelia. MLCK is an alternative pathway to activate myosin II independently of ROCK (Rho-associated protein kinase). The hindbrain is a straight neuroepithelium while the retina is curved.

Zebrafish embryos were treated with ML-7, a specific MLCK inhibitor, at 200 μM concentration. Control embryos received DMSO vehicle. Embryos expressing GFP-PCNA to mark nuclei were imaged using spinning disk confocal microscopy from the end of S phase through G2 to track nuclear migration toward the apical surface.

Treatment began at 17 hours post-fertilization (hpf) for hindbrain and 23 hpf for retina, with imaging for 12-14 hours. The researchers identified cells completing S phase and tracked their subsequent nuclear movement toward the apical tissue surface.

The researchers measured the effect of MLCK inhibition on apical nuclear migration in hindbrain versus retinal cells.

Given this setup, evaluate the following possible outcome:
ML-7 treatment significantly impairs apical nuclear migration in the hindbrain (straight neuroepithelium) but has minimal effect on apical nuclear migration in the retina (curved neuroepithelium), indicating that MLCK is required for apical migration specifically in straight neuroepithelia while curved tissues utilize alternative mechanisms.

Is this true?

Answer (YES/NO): NO